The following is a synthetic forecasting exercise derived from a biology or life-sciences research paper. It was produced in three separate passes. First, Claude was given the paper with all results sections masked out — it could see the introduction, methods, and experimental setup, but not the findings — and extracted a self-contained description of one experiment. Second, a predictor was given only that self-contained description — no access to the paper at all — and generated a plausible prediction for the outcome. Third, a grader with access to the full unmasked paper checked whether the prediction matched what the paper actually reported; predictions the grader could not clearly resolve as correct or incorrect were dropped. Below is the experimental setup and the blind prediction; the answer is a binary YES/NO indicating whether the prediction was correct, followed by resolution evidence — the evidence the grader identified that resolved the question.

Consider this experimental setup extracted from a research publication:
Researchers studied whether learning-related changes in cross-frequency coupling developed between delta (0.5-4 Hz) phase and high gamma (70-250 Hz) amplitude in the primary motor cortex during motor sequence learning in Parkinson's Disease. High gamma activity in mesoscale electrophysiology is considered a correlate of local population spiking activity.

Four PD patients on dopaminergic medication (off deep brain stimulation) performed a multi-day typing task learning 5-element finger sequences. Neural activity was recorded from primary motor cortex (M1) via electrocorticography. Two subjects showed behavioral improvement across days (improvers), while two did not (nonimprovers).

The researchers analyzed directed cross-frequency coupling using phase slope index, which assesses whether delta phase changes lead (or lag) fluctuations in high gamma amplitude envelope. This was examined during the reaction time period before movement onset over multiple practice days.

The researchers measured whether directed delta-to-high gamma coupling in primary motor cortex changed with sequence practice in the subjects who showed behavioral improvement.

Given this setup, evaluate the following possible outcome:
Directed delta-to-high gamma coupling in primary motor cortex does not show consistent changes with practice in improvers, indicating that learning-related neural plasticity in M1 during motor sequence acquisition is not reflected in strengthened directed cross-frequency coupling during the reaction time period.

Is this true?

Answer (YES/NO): NO